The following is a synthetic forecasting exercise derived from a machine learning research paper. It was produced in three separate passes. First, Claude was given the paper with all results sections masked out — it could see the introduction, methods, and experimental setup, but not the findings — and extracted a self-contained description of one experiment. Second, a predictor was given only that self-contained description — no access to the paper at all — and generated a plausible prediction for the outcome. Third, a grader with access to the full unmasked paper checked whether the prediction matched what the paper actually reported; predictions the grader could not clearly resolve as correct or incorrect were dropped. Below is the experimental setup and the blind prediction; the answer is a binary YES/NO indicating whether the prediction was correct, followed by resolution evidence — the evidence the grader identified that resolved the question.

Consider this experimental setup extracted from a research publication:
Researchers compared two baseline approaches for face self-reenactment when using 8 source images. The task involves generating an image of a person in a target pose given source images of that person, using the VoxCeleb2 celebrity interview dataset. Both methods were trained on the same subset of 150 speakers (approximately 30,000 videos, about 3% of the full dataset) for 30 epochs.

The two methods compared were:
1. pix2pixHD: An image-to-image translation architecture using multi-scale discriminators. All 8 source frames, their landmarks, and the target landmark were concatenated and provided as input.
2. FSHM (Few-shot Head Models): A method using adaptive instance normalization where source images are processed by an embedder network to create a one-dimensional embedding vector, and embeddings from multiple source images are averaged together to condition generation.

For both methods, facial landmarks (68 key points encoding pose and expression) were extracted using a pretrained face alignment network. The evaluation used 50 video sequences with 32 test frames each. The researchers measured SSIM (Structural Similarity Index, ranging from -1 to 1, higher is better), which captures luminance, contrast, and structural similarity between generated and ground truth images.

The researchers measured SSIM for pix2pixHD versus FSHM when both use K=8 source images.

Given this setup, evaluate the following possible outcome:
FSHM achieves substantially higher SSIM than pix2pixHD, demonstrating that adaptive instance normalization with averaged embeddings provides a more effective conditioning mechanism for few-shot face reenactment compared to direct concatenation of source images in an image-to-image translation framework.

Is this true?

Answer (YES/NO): NO